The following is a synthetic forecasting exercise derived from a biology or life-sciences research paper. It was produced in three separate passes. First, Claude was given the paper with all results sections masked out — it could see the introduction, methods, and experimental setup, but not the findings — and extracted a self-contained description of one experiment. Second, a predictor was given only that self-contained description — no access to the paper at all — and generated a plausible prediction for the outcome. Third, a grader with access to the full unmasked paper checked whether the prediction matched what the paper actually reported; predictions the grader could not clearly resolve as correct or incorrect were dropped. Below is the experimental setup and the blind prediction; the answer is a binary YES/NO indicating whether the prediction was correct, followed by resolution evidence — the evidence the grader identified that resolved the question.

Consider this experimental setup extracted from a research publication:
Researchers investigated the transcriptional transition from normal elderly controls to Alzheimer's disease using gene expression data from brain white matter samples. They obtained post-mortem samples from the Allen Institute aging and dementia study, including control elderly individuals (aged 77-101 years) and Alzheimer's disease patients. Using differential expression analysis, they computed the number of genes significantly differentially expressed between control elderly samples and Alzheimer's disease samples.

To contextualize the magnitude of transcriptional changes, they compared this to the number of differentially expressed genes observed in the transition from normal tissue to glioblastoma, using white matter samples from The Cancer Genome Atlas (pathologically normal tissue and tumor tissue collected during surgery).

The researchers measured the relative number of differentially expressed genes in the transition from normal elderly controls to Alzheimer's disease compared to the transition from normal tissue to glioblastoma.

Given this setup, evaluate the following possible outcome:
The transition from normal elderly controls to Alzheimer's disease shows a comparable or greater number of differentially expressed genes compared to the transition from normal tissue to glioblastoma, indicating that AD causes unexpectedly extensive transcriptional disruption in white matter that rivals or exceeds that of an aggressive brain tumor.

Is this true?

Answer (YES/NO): NO